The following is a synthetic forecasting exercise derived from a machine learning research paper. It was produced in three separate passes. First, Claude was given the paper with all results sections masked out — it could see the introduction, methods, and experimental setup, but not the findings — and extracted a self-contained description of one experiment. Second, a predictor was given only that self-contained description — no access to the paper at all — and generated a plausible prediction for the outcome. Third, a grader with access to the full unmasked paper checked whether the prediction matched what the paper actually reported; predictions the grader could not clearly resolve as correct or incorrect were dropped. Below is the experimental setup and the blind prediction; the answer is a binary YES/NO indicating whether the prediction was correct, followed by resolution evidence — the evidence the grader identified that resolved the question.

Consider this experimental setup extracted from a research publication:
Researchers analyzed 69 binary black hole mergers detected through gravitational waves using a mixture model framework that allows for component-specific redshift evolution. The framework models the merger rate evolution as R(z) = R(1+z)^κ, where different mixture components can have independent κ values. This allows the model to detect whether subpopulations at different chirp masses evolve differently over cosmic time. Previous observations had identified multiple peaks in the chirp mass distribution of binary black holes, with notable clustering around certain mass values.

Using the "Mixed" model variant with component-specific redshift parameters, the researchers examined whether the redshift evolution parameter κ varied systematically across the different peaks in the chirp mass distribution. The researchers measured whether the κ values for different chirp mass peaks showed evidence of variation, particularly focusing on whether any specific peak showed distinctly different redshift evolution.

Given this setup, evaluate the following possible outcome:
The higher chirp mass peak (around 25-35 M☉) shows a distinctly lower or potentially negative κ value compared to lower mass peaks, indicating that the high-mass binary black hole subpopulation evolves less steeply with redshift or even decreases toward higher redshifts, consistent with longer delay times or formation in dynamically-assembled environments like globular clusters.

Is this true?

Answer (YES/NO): NO